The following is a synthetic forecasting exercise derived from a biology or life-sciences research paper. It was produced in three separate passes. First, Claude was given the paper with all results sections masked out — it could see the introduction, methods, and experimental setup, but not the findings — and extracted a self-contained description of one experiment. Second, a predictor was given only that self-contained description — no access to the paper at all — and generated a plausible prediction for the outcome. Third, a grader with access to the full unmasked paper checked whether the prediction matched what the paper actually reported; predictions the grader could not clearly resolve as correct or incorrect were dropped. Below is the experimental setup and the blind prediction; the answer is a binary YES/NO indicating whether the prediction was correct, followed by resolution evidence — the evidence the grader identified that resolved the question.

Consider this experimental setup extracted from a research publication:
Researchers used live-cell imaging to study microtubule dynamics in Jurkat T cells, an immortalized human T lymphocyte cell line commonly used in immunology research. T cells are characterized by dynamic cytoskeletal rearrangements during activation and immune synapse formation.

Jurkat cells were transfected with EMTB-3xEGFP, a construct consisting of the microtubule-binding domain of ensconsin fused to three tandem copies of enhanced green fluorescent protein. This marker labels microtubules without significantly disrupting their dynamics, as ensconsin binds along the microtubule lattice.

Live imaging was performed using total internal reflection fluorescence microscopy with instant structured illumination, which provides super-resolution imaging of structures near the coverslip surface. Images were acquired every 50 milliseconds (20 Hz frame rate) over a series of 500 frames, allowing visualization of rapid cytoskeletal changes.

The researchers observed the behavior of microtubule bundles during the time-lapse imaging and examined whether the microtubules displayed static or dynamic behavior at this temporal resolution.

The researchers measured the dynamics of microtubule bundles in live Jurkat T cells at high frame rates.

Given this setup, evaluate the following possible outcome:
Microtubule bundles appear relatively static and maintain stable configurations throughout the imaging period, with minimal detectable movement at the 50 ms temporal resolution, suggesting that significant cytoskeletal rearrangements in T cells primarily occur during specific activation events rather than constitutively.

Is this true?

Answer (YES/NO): NO